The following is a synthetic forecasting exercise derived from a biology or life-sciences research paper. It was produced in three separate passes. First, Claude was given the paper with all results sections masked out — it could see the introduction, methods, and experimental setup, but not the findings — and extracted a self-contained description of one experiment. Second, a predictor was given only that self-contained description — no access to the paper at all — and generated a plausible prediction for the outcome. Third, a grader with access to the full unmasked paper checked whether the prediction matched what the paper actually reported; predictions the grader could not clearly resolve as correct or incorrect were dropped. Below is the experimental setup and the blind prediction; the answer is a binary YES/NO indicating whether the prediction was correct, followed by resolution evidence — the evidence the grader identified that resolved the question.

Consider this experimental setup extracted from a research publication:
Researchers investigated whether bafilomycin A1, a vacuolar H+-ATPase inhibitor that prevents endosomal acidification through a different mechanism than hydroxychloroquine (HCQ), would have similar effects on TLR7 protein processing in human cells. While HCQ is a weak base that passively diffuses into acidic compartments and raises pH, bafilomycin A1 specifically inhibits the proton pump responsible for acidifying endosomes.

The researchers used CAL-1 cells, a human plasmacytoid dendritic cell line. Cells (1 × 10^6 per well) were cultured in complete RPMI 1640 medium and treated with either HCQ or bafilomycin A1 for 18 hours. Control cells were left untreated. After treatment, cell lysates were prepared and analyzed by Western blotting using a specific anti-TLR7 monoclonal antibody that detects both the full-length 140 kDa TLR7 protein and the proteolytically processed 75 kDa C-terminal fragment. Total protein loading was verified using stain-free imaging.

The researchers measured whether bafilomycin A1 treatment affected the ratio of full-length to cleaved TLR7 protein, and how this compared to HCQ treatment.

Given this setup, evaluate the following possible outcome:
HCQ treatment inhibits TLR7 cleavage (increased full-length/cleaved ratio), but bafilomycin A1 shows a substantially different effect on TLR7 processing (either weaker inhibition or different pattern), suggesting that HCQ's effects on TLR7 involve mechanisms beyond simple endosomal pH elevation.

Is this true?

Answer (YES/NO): NO